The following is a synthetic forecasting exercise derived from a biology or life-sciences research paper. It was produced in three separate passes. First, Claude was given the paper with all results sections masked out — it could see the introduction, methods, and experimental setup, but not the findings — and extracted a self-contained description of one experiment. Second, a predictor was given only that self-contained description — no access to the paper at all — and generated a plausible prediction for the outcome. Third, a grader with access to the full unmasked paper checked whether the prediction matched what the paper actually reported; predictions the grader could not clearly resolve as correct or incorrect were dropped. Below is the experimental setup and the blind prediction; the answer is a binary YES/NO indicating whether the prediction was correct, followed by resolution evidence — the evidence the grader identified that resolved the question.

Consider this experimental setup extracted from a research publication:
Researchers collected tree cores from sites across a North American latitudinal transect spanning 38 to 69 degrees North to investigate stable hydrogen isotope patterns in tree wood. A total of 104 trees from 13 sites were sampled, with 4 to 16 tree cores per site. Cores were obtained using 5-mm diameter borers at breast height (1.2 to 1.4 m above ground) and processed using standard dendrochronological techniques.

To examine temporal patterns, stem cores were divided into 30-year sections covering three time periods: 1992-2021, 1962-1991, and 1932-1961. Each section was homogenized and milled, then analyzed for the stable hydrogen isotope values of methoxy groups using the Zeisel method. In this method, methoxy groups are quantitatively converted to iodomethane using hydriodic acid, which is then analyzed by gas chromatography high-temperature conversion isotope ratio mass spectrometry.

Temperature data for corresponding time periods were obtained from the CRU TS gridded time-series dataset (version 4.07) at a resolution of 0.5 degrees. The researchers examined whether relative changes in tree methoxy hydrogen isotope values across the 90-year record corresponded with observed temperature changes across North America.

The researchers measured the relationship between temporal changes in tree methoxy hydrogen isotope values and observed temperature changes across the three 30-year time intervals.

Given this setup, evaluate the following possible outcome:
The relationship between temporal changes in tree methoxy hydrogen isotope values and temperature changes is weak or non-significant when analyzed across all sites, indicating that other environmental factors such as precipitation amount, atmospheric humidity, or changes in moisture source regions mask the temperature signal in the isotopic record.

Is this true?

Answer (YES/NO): NO